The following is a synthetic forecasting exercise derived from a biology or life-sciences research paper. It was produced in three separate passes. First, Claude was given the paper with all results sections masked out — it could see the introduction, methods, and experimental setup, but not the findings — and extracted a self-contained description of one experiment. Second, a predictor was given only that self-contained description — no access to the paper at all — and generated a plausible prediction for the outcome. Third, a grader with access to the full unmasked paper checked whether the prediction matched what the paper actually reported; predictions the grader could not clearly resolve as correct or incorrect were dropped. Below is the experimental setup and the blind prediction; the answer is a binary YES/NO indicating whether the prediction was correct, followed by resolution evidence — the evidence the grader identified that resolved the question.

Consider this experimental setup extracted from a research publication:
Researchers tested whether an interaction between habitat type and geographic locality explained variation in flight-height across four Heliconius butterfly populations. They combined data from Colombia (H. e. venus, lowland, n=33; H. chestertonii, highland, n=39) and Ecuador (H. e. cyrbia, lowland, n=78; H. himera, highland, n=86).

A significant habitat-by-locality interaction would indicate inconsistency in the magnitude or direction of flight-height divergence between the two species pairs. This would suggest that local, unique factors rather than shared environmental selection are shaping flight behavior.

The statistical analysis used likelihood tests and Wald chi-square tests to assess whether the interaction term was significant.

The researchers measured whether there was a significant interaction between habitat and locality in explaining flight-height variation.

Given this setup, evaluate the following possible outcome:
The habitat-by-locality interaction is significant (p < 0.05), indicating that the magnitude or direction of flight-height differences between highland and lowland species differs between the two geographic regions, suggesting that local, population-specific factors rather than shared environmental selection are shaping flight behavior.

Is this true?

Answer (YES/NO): NO